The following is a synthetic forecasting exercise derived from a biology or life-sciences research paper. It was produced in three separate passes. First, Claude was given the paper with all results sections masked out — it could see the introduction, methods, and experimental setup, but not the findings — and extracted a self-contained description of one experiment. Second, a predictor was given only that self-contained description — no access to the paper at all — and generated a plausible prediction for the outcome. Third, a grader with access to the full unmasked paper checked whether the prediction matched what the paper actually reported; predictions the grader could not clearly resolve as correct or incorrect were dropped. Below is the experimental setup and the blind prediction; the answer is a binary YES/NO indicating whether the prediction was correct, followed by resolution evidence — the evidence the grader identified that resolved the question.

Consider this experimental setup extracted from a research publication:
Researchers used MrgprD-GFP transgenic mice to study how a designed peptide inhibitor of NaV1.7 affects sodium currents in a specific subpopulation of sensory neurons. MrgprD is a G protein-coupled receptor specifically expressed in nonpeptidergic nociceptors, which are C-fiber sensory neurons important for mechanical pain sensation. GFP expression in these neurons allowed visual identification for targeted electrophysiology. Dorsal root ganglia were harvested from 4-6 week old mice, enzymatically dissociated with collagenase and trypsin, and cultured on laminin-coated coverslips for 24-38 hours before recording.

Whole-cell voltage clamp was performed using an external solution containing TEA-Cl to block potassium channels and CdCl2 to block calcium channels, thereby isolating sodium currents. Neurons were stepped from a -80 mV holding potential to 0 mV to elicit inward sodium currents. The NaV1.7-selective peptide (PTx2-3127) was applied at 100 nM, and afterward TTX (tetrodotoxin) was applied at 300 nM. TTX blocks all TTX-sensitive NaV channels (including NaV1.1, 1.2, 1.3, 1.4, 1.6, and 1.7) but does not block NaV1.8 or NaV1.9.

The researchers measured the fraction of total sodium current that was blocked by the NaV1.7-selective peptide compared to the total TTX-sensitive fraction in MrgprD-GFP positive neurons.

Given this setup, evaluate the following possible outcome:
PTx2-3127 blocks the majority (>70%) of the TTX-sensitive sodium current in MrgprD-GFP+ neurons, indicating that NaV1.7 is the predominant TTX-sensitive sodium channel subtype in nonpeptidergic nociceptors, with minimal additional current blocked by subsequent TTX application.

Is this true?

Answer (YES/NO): YES